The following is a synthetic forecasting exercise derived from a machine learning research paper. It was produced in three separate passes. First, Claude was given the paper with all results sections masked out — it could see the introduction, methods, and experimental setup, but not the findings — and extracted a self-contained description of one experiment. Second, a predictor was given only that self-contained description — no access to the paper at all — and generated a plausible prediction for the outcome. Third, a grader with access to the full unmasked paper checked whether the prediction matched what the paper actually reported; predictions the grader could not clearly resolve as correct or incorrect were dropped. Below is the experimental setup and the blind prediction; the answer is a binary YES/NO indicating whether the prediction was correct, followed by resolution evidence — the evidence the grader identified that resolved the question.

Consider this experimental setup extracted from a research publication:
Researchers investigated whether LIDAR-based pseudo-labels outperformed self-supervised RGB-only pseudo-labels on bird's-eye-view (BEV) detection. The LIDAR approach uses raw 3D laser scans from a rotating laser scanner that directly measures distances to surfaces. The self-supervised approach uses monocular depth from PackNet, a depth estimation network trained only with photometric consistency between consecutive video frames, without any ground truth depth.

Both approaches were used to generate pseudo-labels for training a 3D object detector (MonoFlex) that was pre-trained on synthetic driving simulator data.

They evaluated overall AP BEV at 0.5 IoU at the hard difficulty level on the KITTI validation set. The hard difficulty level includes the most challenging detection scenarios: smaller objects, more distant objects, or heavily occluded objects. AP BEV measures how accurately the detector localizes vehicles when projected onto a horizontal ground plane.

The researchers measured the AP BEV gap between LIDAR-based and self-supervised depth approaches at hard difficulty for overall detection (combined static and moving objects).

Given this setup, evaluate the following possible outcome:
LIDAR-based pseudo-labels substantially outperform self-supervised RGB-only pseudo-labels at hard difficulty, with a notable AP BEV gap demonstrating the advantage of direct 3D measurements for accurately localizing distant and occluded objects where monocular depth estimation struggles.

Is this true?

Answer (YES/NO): YES